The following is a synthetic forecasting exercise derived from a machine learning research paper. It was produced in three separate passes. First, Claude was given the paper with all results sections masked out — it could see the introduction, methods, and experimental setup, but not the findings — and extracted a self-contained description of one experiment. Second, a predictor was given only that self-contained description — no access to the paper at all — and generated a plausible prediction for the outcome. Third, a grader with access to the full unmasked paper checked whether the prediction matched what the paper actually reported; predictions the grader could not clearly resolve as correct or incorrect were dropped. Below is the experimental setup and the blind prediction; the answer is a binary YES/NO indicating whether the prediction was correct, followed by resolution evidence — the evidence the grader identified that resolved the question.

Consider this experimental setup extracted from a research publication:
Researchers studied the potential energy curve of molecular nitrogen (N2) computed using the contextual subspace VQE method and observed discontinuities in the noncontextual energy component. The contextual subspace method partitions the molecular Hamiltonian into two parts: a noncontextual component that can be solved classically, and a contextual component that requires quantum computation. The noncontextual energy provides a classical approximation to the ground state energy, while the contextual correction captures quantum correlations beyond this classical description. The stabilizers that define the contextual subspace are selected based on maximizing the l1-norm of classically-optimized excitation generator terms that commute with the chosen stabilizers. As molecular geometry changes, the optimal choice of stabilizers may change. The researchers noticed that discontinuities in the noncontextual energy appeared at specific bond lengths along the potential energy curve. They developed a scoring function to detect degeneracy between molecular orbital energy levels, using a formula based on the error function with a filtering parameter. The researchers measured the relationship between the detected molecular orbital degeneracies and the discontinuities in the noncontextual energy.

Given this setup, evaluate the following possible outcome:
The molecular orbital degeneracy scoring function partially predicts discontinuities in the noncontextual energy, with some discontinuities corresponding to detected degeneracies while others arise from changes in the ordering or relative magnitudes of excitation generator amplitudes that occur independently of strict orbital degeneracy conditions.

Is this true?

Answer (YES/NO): NO